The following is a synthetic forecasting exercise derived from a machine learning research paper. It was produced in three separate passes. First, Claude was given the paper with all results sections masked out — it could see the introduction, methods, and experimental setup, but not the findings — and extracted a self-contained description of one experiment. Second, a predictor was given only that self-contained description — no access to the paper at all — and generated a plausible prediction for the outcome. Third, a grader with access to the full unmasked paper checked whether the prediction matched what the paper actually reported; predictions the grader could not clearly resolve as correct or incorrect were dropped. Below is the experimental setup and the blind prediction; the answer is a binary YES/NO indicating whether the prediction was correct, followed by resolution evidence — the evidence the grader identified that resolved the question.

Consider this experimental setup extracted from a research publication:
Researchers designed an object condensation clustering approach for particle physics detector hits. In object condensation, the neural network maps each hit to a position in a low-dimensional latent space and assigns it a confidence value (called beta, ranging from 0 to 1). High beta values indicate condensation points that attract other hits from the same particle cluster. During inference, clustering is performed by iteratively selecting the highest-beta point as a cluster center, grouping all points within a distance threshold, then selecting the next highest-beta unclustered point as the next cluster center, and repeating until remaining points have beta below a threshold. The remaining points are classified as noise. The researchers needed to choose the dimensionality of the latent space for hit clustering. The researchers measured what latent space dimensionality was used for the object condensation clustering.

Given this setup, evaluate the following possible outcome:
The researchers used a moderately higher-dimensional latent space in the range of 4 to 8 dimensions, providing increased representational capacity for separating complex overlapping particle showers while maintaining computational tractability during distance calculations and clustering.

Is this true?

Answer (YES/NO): NO